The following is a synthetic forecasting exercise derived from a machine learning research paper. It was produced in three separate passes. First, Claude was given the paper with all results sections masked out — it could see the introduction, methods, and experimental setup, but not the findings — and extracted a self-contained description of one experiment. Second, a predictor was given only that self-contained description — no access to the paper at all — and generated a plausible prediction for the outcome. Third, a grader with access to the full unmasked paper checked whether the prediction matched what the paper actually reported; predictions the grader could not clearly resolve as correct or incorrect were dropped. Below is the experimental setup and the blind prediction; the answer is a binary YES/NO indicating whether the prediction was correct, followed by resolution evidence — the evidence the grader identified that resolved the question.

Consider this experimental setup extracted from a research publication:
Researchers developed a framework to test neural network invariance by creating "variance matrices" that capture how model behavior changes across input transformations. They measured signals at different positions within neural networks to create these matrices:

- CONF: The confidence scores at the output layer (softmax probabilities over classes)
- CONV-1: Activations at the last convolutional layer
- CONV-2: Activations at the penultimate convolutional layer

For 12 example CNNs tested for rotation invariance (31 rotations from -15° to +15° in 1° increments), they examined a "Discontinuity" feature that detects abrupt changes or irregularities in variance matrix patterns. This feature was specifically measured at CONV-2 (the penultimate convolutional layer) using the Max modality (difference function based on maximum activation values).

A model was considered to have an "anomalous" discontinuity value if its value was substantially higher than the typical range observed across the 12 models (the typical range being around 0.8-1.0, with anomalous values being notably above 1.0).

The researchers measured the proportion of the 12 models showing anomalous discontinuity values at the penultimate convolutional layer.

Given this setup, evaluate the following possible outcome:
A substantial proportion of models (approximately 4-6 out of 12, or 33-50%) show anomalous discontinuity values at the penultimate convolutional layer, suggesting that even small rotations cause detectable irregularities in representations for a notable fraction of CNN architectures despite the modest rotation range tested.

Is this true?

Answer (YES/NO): NO